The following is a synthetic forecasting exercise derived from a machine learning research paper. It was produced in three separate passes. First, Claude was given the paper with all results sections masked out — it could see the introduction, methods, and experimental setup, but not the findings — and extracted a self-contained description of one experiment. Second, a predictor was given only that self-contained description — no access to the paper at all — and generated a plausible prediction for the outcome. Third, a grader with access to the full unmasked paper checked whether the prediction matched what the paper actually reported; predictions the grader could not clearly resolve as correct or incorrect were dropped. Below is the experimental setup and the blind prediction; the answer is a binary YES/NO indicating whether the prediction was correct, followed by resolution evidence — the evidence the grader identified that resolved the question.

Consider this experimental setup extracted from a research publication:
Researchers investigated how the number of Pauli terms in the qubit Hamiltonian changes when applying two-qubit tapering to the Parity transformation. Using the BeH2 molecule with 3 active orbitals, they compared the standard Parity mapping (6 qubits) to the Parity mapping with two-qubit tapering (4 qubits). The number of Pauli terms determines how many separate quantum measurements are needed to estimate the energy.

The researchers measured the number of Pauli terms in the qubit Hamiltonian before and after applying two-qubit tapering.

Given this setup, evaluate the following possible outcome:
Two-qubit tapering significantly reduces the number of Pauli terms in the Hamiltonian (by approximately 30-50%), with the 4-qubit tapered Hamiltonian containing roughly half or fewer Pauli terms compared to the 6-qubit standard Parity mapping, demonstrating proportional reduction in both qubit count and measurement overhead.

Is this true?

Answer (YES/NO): NO